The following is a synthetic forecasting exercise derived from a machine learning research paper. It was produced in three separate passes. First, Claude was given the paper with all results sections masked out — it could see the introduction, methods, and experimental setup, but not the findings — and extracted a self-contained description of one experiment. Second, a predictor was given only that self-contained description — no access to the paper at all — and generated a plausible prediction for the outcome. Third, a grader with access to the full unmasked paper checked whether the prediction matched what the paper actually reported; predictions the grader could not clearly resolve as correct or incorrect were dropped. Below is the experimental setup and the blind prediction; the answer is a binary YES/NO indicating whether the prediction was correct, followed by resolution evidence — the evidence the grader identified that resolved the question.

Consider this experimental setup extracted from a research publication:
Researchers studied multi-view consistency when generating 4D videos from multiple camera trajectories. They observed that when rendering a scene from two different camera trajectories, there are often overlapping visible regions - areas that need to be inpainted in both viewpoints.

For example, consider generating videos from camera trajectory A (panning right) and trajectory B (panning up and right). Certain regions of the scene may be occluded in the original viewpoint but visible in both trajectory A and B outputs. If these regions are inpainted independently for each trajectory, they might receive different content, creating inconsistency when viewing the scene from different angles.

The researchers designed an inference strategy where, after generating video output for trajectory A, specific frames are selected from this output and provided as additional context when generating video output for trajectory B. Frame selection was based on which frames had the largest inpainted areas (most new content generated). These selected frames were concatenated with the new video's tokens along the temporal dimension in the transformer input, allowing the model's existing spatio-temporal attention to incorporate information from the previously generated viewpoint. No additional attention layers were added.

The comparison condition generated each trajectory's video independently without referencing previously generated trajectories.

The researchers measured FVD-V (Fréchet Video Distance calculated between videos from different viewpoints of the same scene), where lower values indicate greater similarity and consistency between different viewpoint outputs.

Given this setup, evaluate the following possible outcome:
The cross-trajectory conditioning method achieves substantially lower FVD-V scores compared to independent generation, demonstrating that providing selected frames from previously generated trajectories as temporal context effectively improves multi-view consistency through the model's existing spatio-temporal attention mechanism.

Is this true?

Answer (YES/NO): YES